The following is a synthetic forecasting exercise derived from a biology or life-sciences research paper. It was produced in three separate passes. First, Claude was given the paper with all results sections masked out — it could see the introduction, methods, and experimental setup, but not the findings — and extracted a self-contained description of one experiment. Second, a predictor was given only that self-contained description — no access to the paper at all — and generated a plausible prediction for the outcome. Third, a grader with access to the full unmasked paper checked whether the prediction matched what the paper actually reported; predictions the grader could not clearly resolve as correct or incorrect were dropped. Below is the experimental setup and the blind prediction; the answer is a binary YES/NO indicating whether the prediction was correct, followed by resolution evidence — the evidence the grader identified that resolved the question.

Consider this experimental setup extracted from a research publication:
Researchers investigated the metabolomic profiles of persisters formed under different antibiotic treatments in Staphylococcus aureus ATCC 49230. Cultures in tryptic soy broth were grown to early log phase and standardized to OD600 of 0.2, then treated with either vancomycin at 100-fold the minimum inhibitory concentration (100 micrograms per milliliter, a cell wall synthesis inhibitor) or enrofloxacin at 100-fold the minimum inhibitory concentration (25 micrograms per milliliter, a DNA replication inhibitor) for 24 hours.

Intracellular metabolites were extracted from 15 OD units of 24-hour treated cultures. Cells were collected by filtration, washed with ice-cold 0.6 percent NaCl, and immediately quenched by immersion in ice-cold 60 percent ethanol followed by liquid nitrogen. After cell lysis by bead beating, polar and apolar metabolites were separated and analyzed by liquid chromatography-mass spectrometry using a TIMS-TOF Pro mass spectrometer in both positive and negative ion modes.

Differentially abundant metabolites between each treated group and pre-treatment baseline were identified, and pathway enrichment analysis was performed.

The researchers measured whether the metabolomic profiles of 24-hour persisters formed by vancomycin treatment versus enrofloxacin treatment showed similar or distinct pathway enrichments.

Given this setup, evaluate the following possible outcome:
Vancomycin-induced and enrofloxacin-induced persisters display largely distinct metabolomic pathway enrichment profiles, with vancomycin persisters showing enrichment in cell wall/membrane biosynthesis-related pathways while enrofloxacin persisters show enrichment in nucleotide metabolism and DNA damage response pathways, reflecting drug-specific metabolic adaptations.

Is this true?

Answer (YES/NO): NO